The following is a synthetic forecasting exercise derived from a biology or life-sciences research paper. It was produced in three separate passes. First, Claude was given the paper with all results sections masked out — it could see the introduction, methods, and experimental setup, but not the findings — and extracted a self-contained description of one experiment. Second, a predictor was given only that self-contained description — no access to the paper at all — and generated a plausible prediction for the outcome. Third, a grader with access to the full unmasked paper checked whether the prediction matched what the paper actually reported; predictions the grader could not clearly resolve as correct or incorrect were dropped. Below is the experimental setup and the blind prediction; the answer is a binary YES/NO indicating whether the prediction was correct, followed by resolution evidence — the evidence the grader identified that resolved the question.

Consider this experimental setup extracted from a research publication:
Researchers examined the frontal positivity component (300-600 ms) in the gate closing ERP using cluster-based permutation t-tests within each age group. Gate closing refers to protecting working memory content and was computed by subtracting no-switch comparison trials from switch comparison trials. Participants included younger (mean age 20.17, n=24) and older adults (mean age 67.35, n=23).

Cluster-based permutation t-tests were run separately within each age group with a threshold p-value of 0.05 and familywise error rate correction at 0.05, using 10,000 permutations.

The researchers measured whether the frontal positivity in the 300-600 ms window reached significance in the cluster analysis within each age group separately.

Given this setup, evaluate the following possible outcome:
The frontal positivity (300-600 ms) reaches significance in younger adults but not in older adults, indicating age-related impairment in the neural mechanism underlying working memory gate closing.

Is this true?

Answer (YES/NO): NO